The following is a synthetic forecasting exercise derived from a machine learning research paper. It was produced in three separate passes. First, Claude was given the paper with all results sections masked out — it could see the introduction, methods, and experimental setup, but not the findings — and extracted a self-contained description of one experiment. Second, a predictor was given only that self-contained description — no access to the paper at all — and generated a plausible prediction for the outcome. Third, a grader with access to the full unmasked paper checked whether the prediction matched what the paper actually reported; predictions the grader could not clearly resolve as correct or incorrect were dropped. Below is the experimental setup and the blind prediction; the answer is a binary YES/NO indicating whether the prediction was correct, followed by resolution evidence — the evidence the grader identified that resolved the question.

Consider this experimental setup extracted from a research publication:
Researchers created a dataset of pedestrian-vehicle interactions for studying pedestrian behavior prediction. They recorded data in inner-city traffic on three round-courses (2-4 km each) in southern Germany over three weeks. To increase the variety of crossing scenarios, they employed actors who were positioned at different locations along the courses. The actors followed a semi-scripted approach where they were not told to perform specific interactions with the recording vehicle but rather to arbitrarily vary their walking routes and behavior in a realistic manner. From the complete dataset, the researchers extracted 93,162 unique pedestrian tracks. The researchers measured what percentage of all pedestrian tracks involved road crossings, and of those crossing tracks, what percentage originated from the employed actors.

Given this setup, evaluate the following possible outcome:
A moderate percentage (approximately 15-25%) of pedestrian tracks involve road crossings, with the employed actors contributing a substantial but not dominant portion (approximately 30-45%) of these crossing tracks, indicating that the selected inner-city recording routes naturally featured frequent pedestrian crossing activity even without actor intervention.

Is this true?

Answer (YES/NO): NO